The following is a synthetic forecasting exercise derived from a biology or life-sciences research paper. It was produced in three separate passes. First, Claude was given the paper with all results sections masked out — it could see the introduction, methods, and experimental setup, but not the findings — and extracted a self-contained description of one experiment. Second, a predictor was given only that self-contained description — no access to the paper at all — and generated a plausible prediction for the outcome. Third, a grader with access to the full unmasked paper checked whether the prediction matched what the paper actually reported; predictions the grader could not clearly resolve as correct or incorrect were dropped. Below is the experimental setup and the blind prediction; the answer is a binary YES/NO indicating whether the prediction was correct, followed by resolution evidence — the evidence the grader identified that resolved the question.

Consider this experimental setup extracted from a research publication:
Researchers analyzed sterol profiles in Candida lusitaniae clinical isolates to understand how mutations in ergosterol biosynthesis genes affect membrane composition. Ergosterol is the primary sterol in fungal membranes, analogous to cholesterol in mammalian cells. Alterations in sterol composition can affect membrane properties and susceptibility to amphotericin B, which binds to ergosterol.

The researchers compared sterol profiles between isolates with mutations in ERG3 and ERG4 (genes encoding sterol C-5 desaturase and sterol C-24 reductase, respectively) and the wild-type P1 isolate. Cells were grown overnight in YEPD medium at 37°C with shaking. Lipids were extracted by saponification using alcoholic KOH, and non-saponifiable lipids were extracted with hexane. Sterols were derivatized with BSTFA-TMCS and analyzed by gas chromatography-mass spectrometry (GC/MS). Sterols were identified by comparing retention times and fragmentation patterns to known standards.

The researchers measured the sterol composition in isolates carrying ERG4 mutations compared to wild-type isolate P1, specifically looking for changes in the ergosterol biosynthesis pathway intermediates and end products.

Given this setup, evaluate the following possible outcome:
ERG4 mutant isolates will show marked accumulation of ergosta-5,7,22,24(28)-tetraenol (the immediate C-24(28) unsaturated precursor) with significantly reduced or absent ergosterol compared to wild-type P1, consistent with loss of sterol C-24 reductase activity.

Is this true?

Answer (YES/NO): YES